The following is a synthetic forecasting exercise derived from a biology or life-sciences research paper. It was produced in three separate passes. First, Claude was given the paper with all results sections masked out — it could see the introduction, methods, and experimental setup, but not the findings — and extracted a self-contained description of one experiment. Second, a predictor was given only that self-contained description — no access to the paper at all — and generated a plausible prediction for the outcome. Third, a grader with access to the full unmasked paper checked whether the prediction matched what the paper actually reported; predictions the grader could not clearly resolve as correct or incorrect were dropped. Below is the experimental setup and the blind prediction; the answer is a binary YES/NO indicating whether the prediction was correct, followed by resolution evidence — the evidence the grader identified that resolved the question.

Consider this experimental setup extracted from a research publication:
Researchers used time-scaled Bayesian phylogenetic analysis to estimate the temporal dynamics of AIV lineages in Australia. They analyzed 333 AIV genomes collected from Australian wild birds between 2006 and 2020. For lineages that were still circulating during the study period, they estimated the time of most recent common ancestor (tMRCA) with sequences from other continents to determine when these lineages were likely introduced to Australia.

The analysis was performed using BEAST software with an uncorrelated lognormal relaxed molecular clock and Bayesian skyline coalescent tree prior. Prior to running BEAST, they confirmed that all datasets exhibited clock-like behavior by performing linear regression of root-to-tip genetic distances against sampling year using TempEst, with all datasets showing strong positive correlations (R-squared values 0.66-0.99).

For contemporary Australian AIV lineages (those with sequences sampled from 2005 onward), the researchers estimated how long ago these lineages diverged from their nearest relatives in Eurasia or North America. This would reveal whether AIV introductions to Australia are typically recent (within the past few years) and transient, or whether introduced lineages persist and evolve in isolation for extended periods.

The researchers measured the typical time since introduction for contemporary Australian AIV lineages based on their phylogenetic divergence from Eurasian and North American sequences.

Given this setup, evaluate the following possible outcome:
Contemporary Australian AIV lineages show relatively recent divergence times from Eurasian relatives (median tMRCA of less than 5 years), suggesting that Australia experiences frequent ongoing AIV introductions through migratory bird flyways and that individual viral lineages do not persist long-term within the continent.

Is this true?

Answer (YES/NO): NO